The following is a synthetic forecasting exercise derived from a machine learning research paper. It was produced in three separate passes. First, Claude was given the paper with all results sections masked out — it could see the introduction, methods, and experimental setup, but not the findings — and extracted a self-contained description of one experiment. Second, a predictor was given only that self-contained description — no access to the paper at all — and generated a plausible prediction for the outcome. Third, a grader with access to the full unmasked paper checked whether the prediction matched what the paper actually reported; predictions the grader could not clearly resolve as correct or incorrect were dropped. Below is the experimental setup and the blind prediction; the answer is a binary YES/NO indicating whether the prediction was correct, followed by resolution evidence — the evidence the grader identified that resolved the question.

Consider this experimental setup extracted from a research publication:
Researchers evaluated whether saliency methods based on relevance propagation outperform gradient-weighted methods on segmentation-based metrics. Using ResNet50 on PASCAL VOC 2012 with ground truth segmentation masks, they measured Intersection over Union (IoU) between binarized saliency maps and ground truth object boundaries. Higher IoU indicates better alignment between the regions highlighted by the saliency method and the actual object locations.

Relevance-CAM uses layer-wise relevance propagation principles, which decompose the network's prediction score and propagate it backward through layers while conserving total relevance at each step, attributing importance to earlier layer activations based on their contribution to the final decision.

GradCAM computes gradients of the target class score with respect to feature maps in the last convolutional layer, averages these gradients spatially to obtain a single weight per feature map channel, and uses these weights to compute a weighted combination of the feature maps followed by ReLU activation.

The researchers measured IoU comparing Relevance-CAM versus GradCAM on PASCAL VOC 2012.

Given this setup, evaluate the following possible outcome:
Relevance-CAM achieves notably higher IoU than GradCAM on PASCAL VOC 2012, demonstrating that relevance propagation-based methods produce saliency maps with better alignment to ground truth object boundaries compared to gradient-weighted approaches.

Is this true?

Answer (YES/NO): YES